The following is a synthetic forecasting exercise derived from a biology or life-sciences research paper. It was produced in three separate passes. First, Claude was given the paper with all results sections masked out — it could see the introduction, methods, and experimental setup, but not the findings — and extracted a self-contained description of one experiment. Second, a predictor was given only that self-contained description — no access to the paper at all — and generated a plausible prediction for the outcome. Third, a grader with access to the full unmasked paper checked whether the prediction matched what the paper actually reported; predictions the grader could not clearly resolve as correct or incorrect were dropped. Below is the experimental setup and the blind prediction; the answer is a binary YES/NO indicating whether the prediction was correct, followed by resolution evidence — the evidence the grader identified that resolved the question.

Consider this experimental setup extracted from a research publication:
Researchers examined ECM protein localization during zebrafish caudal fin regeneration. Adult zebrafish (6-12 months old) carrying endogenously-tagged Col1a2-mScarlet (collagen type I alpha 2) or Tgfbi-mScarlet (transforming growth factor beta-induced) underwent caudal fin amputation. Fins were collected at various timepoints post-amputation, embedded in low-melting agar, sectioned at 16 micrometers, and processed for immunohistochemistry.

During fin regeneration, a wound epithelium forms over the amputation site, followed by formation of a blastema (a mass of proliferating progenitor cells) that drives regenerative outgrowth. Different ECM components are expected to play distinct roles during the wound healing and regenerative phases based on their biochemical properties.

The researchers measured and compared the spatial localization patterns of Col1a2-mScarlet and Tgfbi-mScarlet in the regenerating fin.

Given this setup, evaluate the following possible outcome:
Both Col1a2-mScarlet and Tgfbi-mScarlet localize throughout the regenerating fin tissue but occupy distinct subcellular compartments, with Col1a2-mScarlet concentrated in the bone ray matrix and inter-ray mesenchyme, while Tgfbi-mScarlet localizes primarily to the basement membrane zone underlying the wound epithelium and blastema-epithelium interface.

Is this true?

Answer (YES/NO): NO